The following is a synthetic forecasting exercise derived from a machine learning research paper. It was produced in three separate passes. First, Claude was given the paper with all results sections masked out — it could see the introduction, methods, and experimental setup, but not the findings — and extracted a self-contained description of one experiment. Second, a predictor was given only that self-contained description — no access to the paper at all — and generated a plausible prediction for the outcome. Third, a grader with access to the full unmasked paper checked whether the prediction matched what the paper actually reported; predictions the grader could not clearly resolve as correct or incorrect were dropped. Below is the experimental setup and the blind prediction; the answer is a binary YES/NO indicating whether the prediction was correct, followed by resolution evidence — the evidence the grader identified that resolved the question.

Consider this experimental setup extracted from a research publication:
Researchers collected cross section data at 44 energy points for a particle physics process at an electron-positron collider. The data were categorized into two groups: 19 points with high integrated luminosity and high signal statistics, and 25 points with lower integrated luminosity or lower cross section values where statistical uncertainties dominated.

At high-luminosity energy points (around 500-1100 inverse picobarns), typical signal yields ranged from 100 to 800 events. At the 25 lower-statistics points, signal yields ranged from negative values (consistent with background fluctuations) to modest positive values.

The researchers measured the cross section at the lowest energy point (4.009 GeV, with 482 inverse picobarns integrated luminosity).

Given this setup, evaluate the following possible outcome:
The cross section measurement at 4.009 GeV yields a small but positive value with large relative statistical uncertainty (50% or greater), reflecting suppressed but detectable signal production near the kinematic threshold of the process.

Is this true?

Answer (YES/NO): NO